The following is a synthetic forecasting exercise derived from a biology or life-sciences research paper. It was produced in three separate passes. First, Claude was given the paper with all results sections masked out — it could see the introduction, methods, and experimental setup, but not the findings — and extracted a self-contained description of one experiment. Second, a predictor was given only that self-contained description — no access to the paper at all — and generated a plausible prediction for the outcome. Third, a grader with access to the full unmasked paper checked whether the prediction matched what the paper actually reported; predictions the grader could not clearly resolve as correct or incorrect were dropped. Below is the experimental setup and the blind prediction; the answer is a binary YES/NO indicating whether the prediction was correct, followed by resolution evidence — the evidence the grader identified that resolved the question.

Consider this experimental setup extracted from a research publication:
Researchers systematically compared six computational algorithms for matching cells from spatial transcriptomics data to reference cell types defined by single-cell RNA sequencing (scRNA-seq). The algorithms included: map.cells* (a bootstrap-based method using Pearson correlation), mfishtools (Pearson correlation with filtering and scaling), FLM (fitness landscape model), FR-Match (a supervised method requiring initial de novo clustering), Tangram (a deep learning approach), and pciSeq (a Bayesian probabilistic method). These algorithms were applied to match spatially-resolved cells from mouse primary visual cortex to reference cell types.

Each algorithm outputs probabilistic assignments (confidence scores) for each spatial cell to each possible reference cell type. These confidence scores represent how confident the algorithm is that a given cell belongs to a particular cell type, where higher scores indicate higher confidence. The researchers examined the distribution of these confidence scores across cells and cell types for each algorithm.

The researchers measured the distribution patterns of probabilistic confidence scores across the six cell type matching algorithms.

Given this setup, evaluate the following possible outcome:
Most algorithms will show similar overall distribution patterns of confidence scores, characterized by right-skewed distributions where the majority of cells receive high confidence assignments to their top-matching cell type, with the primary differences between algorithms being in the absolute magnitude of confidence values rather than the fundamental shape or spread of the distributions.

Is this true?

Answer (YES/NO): NO